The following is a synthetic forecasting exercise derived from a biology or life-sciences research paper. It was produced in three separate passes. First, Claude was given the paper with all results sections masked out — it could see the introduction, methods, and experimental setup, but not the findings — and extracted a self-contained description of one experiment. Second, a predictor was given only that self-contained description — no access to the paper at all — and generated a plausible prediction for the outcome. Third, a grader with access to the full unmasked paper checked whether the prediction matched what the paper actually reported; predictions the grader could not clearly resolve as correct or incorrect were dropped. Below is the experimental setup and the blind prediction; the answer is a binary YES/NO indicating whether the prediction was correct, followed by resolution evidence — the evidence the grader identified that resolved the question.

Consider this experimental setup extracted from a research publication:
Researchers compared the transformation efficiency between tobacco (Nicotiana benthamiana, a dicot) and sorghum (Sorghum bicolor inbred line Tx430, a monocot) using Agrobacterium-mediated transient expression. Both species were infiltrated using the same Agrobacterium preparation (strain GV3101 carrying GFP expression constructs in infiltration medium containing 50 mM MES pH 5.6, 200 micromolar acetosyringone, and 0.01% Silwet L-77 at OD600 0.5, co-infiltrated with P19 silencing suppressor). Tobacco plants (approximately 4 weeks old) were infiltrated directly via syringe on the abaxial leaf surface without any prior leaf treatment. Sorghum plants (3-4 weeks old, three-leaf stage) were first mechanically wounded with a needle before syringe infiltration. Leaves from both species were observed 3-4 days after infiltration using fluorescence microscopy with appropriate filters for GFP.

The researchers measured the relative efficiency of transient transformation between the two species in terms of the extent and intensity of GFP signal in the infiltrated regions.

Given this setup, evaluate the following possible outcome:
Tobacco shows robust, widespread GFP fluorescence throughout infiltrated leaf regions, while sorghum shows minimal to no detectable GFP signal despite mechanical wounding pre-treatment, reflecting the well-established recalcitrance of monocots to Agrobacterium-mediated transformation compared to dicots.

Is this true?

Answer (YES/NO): NO